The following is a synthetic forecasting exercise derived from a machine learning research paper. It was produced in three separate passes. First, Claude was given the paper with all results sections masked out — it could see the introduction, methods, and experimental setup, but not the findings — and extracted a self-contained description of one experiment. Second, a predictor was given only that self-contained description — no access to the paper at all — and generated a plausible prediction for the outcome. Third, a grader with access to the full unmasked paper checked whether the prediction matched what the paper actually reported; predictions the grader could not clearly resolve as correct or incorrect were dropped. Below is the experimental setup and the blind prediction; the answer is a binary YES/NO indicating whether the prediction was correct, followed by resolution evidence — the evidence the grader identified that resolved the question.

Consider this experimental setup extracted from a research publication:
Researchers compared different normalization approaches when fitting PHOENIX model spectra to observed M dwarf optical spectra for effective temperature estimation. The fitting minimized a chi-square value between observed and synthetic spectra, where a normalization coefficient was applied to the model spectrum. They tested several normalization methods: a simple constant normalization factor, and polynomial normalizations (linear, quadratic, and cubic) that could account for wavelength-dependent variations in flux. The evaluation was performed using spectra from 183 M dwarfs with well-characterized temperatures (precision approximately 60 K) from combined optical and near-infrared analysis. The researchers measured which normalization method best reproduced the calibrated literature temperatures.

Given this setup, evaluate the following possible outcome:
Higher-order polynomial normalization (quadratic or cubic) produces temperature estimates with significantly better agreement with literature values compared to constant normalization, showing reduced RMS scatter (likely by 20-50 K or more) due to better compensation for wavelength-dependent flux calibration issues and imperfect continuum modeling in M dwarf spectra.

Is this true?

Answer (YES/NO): NO